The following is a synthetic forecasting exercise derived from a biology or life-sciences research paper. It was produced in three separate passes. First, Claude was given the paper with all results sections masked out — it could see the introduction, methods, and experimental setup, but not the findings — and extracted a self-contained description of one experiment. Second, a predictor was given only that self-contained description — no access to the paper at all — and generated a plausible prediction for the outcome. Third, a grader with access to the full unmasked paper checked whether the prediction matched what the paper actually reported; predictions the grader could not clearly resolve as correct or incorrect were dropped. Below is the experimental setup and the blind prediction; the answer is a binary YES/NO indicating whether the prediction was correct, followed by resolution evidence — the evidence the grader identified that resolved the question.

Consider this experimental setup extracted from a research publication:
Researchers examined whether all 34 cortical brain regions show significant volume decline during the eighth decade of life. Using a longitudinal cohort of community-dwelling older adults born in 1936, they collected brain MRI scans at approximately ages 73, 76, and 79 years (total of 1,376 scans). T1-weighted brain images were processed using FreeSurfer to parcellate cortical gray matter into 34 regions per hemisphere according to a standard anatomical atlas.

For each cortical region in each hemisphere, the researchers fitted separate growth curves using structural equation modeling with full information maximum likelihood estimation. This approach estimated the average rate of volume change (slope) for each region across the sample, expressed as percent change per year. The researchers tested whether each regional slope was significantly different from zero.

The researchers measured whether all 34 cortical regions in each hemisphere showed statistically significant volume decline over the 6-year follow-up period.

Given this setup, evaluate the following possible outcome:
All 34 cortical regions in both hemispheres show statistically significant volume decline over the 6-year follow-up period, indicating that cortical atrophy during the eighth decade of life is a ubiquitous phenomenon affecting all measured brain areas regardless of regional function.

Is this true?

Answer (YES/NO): NO